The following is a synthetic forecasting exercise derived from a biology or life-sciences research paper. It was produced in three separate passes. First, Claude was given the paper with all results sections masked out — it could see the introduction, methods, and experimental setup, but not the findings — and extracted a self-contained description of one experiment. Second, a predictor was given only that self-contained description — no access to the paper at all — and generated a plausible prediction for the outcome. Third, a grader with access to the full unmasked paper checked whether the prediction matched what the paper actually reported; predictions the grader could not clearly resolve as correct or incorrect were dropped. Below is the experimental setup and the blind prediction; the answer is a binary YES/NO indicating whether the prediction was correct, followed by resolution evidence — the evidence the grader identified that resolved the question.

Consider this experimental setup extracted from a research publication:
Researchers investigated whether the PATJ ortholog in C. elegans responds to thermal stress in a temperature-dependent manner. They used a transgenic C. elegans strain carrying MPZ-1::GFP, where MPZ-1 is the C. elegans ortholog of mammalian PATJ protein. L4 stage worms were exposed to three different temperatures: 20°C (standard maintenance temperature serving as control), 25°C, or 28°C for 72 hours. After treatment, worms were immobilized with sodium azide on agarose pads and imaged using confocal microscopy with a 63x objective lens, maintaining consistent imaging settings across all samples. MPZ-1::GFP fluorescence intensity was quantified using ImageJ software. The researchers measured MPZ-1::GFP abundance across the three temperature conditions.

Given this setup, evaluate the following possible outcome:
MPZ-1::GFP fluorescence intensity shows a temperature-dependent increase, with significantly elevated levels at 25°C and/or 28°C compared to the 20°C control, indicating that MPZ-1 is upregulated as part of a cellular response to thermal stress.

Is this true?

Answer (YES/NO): NO